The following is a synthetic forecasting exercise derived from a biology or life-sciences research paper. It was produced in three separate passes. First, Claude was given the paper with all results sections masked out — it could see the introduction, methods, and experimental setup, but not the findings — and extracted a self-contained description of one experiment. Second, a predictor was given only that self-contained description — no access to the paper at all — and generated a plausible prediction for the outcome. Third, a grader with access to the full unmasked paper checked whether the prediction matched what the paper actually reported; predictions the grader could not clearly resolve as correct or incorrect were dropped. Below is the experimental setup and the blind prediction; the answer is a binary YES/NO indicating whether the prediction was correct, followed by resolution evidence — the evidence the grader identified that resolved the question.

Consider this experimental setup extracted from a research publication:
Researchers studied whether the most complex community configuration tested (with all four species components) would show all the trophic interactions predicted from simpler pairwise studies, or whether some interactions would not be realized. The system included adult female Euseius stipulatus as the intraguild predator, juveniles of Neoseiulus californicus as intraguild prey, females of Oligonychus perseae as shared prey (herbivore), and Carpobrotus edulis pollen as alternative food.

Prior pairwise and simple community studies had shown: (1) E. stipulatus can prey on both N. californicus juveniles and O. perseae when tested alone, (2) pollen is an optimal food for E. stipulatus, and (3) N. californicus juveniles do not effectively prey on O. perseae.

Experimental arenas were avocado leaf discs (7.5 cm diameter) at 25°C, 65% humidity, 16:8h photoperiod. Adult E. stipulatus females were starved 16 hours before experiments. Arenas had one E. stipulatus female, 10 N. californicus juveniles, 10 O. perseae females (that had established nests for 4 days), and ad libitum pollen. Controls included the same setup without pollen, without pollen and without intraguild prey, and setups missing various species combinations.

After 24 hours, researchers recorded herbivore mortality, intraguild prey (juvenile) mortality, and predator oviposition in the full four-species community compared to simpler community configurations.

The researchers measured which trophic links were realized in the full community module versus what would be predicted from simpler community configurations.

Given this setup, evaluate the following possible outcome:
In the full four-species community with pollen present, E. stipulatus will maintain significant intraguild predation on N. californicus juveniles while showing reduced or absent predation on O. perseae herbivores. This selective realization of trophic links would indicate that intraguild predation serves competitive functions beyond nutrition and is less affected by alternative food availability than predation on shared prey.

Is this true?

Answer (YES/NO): NO